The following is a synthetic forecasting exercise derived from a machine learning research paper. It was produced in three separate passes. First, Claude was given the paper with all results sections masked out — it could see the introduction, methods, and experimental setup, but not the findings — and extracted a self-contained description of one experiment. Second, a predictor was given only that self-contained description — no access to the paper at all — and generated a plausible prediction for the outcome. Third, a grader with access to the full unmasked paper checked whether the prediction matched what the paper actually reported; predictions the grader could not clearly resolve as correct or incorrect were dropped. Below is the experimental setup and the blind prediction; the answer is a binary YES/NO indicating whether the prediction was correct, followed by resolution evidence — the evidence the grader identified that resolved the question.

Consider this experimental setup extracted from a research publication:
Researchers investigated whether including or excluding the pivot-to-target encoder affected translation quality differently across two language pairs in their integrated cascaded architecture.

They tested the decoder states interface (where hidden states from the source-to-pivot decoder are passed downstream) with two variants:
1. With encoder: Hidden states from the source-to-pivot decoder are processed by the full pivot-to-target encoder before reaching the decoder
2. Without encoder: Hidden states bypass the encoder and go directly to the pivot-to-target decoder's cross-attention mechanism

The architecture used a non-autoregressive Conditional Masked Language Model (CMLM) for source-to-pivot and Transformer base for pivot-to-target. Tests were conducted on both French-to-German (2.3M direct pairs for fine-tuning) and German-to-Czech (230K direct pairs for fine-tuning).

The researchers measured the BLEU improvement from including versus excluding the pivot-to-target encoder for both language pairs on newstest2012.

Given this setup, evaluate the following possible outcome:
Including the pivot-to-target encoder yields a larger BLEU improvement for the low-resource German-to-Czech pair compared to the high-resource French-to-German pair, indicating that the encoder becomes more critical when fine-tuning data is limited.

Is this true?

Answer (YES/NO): YES